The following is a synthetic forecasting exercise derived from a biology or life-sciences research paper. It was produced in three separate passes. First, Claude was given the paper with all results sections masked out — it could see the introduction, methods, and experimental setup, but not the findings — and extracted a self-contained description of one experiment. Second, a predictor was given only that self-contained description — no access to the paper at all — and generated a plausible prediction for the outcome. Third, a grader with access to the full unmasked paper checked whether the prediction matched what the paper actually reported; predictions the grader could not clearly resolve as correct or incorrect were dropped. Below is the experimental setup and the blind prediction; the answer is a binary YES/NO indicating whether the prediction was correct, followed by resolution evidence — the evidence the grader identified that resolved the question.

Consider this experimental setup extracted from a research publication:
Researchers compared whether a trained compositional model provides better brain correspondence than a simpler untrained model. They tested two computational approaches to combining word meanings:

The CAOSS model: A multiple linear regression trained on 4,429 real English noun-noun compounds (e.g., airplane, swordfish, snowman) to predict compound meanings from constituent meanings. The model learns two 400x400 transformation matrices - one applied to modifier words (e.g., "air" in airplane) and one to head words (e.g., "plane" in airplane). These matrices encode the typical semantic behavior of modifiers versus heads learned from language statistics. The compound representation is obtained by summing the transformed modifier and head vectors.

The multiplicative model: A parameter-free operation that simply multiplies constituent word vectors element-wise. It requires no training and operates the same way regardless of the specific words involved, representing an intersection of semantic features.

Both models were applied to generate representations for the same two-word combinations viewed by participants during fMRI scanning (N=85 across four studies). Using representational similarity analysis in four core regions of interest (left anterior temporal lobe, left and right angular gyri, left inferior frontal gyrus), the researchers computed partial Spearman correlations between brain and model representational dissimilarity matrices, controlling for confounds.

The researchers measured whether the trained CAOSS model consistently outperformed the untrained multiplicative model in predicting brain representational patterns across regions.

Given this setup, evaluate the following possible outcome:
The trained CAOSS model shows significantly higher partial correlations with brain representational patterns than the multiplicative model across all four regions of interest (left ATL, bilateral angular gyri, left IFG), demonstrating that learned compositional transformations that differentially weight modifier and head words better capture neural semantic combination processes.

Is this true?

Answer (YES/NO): NO